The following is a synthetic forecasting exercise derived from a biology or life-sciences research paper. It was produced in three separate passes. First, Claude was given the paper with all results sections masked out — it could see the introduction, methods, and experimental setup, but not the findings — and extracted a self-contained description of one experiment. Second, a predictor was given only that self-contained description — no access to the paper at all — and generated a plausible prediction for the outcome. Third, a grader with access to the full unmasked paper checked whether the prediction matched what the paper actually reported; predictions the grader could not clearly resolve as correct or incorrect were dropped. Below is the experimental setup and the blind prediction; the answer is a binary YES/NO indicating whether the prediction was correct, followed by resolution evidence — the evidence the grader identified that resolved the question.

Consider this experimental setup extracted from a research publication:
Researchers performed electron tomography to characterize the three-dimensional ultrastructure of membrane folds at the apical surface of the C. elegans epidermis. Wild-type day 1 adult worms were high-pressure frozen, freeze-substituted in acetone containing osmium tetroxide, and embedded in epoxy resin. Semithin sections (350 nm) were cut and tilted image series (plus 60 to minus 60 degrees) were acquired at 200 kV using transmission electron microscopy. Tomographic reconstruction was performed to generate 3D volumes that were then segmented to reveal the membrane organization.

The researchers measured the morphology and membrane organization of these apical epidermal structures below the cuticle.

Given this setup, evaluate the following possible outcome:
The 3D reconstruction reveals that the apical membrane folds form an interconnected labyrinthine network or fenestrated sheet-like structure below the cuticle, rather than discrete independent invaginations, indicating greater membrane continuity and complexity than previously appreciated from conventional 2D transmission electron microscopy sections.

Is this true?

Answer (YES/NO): NO